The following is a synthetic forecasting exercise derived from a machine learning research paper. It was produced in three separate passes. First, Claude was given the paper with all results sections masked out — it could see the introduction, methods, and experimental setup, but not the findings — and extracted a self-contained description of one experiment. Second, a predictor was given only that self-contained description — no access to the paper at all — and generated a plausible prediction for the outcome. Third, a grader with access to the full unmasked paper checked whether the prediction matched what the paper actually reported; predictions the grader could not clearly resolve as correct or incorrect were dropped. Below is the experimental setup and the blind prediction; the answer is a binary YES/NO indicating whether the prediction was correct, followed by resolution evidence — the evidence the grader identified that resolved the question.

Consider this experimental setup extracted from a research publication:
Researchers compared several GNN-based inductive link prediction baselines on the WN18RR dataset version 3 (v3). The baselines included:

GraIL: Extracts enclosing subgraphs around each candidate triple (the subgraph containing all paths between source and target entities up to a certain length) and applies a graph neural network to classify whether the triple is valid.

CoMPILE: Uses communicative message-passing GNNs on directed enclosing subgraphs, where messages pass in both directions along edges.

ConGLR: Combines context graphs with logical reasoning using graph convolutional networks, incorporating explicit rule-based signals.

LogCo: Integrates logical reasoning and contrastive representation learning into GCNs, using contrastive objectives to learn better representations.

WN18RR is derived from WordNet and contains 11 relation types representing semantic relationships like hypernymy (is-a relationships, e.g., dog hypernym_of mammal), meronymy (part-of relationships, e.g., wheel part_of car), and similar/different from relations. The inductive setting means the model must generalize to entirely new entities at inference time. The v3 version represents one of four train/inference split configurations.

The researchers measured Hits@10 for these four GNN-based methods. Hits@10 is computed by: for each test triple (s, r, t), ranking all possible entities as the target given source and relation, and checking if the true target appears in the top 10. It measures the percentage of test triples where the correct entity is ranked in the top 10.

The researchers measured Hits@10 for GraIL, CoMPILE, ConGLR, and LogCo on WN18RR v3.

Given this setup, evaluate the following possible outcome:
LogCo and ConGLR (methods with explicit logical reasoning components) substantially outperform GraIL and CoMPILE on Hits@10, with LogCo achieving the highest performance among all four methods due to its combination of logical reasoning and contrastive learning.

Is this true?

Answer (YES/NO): NO